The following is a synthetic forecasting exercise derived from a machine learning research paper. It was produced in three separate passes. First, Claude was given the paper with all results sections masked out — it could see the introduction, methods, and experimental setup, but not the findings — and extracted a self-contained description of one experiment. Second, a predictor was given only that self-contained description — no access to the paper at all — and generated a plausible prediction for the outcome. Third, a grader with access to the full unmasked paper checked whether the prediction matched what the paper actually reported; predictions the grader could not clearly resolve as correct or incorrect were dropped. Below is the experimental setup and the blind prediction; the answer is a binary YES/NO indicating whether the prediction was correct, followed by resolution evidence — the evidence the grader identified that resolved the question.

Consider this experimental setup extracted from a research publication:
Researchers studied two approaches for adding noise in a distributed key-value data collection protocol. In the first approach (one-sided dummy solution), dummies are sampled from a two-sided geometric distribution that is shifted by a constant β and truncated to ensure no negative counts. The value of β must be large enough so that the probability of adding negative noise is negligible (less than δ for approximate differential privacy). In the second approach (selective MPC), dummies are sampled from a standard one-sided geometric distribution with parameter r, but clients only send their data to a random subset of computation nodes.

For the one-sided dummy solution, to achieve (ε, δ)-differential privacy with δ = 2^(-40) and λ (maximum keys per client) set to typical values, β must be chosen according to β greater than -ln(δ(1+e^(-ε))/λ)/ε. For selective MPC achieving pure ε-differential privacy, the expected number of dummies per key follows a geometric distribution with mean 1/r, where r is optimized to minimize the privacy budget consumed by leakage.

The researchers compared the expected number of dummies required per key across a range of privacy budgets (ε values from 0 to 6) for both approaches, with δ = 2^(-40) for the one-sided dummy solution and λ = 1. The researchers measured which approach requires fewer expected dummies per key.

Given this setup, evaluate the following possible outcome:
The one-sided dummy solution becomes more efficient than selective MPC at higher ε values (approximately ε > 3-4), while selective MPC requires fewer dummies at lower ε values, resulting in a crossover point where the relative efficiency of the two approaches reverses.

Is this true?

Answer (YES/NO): NO